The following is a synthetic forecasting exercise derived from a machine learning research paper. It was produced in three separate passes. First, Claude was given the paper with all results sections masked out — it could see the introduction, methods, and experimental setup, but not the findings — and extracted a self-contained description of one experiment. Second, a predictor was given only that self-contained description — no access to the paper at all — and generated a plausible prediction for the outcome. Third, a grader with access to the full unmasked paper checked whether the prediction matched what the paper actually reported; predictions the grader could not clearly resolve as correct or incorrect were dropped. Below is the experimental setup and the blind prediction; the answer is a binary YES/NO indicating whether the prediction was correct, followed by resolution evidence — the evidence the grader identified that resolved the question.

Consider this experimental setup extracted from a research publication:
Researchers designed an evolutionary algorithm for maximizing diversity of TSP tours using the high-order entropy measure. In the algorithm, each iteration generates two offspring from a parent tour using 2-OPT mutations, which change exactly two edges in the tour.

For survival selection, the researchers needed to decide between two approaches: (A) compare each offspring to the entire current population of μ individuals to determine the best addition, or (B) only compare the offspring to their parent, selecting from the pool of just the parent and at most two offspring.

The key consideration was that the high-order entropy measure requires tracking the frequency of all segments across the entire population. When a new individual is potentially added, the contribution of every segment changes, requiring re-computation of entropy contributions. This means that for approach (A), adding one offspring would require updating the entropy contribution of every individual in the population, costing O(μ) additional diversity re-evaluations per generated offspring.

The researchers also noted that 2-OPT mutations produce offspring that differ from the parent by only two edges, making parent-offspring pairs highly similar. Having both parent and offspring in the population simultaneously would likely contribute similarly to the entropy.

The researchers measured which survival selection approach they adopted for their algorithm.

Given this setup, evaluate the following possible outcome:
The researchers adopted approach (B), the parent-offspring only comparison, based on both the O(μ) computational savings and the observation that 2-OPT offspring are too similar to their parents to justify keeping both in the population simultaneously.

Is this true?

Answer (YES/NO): YES